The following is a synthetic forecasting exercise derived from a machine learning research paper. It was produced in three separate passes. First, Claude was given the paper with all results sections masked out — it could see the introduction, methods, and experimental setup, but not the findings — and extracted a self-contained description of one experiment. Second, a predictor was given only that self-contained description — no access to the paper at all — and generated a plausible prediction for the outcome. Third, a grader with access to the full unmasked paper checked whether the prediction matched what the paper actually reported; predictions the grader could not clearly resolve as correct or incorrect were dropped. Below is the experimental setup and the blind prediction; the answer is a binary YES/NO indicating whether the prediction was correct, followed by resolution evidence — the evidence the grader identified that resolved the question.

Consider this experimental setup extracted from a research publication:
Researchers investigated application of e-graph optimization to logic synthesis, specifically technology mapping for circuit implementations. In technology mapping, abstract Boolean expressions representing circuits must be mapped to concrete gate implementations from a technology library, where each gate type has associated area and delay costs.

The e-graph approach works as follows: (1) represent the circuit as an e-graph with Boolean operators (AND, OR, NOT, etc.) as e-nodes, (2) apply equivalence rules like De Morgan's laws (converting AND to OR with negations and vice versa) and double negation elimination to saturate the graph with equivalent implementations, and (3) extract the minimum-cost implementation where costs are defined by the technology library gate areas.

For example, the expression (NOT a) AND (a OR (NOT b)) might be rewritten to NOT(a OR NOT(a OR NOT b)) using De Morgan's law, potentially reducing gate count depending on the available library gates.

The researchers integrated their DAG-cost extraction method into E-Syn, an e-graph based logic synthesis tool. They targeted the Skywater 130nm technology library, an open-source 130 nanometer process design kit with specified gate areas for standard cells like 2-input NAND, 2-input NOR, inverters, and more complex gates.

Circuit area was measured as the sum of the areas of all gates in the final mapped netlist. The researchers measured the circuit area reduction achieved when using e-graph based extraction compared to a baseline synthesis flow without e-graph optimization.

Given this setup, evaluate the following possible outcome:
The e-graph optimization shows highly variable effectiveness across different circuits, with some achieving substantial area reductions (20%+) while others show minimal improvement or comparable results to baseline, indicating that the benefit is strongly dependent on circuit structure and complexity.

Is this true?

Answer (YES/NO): NO